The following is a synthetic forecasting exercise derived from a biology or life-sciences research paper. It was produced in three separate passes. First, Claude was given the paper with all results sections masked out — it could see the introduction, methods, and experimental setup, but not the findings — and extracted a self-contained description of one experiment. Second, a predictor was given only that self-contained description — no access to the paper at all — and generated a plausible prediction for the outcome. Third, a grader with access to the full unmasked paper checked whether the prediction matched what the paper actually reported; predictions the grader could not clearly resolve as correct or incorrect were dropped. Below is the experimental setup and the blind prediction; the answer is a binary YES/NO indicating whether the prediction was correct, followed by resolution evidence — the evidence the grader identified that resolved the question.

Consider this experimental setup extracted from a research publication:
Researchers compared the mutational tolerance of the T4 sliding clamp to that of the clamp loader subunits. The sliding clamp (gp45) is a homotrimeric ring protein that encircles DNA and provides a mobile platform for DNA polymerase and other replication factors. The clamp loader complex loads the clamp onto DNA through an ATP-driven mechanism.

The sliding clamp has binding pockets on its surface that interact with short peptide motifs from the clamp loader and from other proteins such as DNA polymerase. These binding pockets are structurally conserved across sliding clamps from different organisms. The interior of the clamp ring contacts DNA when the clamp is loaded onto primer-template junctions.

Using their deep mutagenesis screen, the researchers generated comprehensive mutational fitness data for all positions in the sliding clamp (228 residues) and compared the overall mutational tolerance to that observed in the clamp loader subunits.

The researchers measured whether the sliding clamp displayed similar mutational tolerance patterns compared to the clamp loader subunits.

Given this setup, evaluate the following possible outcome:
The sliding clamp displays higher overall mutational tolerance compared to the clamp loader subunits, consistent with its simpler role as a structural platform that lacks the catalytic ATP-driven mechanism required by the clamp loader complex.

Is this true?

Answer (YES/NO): YES